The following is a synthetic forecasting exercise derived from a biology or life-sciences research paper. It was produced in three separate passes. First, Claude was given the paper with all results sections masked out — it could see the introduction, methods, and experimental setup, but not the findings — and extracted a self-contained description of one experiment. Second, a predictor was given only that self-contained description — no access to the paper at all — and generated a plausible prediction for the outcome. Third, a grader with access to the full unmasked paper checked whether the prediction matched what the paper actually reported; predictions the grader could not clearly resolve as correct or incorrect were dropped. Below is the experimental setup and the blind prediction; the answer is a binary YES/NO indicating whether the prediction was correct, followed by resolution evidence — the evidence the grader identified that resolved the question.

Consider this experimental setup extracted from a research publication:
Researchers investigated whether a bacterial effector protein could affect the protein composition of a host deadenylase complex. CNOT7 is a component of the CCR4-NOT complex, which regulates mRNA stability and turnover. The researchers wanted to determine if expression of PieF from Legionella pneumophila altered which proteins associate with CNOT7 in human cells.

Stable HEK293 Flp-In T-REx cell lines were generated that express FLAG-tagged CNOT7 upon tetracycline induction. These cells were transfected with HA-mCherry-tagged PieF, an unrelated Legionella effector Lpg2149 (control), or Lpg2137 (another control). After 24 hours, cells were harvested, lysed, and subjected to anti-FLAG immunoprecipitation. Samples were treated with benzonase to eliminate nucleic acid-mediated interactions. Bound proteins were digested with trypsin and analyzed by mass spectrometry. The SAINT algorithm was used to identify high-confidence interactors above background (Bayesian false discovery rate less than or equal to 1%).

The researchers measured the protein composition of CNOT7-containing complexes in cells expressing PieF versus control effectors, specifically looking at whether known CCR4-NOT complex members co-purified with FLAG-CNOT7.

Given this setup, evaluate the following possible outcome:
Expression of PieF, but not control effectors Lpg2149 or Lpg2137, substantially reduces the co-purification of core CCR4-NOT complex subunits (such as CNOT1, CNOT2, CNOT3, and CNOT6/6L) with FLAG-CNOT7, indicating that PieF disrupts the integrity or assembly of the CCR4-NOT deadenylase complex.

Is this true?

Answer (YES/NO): NO